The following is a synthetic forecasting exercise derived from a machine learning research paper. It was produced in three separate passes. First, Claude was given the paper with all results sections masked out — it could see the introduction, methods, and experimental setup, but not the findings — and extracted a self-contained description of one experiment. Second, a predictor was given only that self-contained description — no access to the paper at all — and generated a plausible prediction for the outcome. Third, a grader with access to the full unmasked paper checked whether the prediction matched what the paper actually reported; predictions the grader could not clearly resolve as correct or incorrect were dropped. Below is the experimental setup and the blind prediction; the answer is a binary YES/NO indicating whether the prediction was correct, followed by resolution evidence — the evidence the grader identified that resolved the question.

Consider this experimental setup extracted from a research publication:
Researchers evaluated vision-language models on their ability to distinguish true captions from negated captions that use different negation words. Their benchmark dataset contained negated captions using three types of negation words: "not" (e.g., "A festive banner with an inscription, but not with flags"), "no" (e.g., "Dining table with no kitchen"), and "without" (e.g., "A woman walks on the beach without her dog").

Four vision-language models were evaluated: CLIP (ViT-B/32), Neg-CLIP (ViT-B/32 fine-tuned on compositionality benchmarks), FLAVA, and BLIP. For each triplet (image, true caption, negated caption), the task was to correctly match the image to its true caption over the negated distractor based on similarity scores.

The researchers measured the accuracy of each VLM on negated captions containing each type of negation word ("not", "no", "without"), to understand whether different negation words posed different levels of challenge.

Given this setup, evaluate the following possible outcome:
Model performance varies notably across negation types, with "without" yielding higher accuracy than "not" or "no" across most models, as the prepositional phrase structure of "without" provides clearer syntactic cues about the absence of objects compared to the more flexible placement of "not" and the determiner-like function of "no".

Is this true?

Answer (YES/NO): NO